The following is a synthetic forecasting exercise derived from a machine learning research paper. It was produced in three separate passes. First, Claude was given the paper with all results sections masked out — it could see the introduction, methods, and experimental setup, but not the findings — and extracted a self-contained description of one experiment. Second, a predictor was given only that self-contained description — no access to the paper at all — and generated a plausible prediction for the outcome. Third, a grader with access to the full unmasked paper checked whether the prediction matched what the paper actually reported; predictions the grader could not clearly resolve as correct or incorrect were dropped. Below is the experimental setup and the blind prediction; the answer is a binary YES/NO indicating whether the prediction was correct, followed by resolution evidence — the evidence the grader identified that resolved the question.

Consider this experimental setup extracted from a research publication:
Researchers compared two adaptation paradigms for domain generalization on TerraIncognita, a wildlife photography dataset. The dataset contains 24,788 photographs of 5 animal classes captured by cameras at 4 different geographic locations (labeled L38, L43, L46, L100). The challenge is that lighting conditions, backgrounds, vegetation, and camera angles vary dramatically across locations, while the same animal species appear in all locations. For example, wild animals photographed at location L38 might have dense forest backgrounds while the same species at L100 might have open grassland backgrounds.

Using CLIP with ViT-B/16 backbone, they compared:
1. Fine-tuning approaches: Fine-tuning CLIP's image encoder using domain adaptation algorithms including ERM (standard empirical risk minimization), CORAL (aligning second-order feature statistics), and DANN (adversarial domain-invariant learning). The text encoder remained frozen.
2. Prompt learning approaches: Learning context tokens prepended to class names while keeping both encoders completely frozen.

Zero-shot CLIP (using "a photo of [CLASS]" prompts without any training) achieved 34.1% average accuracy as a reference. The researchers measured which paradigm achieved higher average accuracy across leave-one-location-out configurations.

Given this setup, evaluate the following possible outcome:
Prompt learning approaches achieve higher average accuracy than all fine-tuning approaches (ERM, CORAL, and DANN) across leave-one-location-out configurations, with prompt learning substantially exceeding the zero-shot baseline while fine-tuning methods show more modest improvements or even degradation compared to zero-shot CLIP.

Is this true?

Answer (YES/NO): NO